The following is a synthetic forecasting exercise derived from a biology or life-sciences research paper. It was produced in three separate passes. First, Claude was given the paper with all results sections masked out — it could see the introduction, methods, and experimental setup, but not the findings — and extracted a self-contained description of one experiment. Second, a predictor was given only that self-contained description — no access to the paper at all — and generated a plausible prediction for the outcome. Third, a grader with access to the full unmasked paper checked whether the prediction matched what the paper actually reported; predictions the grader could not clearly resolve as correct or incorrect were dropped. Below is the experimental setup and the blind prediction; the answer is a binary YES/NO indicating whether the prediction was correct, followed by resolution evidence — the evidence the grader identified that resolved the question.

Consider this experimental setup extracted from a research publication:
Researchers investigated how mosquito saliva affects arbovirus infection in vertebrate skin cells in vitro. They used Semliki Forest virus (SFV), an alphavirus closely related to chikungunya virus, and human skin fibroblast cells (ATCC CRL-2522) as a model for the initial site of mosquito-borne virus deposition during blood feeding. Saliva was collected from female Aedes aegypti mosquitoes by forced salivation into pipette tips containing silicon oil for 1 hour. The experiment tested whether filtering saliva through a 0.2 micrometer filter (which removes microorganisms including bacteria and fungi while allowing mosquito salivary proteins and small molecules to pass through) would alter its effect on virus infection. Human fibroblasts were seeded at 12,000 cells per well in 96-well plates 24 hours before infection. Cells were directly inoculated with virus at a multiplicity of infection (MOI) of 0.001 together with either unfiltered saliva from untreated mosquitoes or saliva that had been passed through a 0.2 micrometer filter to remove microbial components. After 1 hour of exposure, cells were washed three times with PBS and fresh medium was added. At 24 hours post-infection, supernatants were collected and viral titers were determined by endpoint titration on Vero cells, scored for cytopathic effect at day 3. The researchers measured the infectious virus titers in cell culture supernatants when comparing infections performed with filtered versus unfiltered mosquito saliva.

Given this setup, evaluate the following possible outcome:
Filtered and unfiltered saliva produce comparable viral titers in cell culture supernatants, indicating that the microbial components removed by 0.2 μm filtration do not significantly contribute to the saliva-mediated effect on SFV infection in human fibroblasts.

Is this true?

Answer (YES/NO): YES